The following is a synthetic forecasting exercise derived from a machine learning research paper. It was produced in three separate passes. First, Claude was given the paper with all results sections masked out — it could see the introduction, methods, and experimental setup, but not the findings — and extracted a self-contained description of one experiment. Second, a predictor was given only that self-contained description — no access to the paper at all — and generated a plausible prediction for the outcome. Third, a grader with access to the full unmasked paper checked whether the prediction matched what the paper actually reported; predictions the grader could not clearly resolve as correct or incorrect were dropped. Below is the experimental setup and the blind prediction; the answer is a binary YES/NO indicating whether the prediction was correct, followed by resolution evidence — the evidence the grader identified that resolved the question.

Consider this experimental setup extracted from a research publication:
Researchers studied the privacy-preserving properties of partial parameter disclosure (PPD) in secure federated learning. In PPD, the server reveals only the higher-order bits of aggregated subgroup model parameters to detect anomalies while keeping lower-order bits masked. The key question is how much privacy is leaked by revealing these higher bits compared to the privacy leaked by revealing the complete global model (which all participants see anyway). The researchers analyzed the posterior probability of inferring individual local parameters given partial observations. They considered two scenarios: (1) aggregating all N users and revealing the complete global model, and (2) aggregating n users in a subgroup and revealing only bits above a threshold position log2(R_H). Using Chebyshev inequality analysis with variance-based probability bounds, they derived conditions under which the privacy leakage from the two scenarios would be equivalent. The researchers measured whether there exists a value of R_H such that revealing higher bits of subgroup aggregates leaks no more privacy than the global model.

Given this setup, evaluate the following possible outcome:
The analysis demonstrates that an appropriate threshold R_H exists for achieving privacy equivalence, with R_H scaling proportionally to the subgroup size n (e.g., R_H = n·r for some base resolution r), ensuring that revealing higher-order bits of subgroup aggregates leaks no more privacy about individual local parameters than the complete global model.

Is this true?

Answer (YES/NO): NO